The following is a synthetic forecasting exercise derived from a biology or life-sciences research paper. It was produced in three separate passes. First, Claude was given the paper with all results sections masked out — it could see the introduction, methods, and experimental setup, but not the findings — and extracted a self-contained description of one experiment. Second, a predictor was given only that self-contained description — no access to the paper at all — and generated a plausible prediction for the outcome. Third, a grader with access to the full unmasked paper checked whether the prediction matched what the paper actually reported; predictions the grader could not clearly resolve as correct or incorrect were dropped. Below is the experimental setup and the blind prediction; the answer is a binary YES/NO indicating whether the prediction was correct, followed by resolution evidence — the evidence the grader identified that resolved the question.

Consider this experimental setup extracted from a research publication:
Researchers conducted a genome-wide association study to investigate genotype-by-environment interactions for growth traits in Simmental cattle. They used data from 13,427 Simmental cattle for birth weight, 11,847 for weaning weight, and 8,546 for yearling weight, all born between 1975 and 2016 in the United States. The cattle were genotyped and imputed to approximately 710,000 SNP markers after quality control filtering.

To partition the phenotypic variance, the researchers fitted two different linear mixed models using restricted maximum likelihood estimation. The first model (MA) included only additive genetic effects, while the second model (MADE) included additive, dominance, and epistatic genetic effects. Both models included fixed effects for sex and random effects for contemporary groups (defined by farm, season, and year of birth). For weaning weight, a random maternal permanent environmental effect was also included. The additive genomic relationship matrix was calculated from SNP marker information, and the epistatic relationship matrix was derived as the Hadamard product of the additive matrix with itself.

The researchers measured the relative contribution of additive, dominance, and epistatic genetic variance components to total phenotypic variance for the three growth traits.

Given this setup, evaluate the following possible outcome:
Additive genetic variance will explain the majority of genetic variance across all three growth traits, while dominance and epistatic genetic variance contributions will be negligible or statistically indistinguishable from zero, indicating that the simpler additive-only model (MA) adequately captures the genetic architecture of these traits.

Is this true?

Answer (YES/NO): NO